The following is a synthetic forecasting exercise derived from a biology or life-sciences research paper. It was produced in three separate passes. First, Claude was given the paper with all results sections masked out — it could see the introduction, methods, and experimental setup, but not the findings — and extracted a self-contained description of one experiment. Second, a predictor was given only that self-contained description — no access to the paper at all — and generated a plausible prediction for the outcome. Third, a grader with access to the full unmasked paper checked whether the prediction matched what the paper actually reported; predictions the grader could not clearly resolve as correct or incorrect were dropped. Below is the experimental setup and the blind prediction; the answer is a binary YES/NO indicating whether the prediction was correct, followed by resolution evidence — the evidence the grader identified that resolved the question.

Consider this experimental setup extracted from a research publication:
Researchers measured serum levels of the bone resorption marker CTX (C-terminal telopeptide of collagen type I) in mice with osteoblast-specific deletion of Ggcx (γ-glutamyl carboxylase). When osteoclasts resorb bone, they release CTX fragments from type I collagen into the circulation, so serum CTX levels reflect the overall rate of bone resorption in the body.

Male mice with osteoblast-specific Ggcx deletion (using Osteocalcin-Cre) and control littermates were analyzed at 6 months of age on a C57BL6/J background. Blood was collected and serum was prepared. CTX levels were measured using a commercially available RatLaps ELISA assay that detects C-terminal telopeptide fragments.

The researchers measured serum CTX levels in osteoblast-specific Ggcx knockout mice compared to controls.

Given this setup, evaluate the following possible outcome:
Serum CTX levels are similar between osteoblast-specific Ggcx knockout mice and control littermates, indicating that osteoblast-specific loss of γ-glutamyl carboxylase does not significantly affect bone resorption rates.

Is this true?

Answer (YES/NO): NO